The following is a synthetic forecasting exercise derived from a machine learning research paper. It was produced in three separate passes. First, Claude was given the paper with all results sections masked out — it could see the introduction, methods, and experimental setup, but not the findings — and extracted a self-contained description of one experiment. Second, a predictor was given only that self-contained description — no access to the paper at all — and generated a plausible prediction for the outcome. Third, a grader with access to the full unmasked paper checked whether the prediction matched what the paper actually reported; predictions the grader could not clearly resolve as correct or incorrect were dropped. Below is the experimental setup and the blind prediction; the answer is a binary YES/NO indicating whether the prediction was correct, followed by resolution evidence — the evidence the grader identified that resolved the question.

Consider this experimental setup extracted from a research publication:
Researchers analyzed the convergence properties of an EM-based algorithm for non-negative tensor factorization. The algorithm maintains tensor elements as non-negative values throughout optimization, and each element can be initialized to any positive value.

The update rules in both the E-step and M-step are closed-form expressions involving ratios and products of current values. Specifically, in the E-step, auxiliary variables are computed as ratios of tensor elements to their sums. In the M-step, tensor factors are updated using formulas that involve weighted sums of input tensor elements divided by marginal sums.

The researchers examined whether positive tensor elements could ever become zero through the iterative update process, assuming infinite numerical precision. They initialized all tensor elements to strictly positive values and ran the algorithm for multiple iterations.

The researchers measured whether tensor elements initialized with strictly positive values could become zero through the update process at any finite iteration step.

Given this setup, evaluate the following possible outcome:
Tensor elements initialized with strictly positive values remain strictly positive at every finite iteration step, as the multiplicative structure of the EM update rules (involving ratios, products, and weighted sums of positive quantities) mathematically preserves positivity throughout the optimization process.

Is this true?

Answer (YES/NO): YES